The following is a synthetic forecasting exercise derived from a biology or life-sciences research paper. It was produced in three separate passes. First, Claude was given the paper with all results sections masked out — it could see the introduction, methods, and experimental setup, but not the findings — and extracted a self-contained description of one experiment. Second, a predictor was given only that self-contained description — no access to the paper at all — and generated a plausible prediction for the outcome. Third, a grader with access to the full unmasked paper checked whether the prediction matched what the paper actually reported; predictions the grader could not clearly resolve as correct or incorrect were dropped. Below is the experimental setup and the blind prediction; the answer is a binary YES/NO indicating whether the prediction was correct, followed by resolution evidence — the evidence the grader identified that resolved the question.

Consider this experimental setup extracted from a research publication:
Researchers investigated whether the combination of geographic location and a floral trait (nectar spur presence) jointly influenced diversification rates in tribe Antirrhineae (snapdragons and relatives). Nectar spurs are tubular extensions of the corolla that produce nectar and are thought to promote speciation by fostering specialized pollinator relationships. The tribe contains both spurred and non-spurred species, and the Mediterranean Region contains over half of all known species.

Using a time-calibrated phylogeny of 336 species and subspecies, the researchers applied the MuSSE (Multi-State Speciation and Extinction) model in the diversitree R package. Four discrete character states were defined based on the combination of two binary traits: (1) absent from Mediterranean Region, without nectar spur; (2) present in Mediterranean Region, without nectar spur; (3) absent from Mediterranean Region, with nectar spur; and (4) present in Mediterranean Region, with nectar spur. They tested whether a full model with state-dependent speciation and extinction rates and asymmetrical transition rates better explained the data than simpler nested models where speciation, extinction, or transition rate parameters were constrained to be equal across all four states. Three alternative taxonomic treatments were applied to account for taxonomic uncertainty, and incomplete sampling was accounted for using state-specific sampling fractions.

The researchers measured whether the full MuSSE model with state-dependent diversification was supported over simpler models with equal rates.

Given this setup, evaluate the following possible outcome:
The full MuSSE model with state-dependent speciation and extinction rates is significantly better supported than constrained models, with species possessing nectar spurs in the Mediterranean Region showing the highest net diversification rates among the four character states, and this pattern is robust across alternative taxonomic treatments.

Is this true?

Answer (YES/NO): NO